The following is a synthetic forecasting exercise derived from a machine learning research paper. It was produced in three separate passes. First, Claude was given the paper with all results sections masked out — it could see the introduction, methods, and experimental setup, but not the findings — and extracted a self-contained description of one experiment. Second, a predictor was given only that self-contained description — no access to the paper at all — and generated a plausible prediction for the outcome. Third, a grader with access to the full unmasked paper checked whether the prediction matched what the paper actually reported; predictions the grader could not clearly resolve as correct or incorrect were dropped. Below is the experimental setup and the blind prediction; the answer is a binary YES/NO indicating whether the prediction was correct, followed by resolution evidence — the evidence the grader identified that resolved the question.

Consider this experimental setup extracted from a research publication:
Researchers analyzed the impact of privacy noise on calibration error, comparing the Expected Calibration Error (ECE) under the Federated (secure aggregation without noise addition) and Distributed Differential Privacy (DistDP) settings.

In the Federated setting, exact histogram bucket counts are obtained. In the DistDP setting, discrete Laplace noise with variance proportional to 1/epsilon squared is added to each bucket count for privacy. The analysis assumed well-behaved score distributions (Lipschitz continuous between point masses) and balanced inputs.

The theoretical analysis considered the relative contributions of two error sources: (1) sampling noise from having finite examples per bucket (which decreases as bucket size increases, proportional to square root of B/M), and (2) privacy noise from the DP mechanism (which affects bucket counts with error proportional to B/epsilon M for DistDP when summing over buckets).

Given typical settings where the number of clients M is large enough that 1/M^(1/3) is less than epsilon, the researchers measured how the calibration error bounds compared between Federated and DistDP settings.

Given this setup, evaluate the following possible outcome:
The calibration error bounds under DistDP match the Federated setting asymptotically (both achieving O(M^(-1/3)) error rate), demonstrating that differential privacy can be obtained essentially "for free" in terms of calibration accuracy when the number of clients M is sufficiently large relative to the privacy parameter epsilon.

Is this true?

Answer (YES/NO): YES